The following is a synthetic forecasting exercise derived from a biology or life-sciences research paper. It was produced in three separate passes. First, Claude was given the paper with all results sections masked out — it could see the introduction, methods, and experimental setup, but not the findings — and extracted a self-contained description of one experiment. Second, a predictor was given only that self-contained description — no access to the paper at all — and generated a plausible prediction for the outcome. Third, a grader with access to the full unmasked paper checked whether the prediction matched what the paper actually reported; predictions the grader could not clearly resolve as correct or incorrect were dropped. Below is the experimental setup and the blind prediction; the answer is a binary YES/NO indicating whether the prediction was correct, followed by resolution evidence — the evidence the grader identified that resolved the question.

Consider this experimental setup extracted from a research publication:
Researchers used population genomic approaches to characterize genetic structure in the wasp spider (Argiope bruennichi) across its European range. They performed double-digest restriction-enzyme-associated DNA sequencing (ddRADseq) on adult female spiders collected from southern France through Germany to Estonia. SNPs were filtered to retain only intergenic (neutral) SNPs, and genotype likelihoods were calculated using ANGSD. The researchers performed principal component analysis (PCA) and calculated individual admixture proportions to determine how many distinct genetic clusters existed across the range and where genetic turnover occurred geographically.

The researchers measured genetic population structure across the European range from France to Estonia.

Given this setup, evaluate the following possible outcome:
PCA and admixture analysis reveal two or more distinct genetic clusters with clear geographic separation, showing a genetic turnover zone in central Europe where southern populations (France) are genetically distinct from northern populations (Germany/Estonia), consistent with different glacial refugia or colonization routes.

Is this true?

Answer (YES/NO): YES